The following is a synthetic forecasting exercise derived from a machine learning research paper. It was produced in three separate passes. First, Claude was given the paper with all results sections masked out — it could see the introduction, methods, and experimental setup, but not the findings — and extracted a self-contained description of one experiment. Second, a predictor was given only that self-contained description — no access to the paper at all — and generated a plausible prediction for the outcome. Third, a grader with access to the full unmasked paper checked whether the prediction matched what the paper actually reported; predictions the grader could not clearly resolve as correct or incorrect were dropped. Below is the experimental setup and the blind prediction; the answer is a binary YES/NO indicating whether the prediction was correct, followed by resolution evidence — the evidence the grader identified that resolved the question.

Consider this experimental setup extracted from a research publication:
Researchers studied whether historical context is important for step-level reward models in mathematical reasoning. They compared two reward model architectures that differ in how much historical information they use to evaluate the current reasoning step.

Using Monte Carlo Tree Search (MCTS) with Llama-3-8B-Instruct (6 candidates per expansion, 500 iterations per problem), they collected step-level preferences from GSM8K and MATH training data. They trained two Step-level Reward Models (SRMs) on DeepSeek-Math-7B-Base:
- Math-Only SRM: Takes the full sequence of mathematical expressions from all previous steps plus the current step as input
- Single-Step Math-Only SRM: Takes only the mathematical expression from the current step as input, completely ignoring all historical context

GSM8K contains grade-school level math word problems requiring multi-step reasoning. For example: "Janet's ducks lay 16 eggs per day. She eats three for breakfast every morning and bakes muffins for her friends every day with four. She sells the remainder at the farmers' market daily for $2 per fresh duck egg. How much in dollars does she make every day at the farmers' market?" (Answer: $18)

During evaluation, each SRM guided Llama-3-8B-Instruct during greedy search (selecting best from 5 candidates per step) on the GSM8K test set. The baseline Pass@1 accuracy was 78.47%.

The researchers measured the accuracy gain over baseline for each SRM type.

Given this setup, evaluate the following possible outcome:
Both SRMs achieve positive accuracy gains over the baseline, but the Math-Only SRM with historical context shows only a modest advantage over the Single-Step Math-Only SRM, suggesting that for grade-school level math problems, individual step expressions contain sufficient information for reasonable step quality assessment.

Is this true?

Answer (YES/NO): NO